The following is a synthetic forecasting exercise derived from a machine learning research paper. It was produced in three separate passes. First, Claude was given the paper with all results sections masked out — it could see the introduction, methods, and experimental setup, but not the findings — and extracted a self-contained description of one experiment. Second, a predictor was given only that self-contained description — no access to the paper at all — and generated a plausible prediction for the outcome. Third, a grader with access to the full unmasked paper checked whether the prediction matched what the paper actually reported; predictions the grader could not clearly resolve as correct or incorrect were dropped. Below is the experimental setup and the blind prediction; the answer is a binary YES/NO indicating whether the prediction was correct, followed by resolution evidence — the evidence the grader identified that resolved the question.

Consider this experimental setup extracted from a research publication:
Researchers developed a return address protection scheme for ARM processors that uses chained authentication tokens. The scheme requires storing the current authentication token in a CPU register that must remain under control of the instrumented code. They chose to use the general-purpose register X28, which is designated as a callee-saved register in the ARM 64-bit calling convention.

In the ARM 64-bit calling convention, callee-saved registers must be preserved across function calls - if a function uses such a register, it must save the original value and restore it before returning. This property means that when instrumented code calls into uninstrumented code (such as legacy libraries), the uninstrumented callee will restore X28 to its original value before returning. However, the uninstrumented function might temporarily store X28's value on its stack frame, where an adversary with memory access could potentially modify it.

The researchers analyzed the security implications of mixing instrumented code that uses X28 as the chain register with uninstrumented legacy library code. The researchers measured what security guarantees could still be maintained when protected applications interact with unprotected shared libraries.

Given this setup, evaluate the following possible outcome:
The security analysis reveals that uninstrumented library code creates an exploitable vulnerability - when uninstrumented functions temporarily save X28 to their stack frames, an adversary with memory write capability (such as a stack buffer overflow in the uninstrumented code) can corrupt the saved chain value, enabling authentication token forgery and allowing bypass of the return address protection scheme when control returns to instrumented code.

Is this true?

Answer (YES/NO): NO